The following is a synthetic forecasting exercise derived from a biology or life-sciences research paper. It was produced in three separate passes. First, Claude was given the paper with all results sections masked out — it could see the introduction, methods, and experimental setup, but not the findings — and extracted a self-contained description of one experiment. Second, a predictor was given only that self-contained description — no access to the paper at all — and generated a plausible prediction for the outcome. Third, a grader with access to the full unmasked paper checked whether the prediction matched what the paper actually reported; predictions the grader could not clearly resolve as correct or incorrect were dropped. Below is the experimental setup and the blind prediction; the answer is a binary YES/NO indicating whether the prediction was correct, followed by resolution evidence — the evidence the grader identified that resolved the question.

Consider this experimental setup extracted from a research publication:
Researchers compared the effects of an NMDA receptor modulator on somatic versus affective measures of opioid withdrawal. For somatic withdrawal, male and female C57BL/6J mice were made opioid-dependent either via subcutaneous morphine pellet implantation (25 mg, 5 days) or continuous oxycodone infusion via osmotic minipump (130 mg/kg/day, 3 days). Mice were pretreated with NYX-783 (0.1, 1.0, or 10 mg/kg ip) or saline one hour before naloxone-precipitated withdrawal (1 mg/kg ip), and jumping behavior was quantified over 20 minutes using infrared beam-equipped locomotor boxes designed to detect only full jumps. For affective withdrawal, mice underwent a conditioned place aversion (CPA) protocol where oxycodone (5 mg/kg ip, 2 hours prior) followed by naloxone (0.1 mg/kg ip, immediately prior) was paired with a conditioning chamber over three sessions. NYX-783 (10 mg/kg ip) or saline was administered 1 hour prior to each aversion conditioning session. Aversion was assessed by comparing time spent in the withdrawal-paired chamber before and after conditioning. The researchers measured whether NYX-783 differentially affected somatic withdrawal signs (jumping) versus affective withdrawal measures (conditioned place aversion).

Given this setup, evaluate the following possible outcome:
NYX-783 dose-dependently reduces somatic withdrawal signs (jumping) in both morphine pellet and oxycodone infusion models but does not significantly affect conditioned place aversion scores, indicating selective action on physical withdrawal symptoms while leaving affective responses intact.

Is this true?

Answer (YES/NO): NO